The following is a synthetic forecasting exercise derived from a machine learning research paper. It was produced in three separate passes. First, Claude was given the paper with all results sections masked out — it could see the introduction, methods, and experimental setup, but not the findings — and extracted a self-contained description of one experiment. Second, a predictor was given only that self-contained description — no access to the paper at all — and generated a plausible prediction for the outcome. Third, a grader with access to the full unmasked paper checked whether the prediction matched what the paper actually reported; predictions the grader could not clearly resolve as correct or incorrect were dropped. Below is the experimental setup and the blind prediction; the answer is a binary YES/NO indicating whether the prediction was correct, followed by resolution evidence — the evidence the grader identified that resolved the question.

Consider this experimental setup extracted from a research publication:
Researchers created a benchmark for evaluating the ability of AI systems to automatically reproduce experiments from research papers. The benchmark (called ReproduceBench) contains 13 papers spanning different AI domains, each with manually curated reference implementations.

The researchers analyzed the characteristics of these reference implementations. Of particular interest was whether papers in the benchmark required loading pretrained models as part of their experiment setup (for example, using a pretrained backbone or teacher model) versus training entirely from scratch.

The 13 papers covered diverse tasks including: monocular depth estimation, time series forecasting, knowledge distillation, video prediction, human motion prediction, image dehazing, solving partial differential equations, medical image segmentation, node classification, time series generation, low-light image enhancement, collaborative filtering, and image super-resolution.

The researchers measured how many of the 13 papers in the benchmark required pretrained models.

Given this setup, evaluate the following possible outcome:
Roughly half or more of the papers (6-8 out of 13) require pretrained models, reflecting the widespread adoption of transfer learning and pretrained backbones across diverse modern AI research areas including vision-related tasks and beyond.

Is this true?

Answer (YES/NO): NO